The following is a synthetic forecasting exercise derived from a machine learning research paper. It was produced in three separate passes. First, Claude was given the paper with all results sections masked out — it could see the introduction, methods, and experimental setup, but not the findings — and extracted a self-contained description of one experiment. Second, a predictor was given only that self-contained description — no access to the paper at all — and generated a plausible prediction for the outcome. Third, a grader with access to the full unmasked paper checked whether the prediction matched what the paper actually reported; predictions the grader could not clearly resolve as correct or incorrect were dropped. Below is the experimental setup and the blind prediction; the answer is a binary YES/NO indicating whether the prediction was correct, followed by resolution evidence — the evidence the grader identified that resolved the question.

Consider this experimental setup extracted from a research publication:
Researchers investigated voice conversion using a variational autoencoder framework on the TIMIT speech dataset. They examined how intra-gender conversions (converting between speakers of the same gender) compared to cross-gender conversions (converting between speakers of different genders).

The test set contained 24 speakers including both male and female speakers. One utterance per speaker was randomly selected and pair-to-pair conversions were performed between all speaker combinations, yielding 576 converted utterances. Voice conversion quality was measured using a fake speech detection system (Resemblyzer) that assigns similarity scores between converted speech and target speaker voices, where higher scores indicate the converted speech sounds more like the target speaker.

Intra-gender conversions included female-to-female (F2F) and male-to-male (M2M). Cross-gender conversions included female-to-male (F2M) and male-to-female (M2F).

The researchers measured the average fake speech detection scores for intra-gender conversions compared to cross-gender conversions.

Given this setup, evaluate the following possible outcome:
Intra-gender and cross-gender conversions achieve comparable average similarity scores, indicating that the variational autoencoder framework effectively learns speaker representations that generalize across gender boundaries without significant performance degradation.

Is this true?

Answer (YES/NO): NO